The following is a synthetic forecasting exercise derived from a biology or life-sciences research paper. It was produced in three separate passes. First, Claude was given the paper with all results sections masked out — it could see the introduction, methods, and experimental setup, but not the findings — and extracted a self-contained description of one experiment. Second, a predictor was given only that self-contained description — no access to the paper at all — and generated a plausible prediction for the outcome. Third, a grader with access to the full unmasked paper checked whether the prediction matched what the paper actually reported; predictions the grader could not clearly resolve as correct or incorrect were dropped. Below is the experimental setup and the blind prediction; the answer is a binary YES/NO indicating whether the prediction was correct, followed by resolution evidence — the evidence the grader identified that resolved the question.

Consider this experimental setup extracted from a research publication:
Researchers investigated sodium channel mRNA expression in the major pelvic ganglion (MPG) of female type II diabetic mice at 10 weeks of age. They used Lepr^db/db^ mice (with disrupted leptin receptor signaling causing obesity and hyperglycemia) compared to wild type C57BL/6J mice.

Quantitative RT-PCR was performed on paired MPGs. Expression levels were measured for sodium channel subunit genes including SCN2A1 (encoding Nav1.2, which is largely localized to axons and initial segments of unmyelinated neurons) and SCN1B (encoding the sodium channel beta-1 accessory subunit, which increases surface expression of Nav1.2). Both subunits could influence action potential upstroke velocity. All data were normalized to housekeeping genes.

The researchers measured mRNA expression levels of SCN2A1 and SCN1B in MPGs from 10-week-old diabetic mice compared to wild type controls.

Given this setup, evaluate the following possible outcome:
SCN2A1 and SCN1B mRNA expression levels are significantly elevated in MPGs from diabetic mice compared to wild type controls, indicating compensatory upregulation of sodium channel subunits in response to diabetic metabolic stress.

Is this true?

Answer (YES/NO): NO